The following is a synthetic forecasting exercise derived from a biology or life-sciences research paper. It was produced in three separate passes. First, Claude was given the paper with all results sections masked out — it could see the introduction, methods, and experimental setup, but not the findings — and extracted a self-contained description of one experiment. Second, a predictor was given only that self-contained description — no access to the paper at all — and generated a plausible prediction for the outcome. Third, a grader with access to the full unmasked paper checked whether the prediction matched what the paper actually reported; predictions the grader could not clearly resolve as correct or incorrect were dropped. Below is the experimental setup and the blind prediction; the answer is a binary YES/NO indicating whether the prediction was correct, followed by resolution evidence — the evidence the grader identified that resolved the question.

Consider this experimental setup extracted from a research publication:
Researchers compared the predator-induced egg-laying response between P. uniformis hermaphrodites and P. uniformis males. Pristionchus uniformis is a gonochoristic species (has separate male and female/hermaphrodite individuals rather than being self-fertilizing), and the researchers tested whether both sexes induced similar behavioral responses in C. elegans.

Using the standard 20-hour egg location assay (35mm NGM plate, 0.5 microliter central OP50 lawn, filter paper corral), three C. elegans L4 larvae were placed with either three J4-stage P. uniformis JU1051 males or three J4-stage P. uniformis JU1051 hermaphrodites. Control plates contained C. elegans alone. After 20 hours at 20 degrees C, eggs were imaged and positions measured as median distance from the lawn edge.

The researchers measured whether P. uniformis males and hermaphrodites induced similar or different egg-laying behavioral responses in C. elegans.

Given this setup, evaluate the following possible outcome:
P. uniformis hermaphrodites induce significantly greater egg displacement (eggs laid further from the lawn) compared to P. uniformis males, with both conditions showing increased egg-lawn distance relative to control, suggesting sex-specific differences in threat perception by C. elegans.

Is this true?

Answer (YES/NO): NO